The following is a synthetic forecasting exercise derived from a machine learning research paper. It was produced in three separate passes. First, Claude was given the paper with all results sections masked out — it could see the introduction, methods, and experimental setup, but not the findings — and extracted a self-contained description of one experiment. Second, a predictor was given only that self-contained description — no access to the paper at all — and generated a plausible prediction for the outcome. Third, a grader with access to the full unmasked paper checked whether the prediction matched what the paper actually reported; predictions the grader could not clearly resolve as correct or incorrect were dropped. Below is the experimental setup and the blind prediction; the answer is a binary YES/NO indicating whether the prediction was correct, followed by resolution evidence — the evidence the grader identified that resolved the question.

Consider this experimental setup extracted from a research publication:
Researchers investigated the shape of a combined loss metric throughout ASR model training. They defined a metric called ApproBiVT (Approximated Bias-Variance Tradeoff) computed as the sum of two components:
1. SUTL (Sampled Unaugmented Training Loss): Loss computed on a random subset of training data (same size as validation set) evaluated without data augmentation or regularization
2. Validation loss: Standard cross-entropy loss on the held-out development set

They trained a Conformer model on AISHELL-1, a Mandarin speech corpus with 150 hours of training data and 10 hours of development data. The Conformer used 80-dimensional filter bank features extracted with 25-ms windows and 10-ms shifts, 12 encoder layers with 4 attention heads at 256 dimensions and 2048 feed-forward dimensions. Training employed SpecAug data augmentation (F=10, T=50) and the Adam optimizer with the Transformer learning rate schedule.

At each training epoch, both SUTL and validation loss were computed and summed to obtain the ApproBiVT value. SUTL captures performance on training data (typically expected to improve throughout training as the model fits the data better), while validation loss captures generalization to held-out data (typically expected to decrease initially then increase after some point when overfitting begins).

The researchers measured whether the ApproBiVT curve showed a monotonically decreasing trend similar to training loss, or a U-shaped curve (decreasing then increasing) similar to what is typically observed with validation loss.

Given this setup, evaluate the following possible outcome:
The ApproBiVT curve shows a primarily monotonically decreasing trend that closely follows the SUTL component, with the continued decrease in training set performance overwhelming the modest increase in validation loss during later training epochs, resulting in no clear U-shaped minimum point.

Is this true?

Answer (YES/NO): NO